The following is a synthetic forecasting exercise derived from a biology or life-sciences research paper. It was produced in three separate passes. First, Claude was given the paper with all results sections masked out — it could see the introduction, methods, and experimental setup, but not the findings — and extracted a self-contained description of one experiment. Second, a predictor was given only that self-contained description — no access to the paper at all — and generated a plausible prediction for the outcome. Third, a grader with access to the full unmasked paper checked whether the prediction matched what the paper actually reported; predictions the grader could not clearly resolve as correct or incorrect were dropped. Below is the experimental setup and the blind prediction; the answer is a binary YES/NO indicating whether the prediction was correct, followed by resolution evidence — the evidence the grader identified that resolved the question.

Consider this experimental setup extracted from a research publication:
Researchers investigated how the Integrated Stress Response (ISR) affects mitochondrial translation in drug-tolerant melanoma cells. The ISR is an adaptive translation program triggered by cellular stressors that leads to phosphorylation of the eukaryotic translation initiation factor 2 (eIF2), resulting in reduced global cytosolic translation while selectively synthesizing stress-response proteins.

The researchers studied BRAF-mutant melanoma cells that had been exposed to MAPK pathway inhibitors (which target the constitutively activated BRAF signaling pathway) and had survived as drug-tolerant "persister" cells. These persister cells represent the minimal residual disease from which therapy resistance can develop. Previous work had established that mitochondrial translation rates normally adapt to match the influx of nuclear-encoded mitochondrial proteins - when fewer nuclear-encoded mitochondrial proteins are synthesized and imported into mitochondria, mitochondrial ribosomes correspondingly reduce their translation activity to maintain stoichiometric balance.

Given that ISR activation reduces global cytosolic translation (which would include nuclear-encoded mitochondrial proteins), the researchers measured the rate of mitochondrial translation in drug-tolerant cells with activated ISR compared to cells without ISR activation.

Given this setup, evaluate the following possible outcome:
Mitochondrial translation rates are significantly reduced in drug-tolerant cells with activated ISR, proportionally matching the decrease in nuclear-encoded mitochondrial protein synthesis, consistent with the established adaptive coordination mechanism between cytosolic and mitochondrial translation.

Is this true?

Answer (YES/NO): NO